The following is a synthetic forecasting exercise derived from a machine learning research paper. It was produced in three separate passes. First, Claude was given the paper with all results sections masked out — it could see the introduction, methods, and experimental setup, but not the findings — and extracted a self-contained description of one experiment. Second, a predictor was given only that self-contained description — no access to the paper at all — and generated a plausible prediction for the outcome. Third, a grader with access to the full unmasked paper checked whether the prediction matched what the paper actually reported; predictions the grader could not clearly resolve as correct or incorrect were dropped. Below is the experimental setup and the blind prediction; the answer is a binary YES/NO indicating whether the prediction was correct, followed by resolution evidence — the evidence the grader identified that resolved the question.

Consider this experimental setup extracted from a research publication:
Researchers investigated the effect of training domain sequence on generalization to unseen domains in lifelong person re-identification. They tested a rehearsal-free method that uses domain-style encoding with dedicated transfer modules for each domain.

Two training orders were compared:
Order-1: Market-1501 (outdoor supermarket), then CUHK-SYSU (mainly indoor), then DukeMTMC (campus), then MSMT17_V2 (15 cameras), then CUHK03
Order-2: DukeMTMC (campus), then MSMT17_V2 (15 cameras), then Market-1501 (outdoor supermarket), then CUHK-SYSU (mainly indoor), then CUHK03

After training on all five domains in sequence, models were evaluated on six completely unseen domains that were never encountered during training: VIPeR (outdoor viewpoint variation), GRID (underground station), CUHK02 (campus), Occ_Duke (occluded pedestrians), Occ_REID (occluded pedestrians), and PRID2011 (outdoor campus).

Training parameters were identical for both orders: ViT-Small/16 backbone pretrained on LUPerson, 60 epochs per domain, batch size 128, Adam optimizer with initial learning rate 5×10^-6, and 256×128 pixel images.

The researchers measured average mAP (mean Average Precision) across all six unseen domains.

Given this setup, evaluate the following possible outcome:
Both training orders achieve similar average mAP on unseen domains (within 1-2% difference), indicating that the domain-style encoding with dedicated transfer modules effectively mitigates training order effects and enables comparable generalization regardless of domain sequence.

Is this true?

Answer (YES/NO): YES